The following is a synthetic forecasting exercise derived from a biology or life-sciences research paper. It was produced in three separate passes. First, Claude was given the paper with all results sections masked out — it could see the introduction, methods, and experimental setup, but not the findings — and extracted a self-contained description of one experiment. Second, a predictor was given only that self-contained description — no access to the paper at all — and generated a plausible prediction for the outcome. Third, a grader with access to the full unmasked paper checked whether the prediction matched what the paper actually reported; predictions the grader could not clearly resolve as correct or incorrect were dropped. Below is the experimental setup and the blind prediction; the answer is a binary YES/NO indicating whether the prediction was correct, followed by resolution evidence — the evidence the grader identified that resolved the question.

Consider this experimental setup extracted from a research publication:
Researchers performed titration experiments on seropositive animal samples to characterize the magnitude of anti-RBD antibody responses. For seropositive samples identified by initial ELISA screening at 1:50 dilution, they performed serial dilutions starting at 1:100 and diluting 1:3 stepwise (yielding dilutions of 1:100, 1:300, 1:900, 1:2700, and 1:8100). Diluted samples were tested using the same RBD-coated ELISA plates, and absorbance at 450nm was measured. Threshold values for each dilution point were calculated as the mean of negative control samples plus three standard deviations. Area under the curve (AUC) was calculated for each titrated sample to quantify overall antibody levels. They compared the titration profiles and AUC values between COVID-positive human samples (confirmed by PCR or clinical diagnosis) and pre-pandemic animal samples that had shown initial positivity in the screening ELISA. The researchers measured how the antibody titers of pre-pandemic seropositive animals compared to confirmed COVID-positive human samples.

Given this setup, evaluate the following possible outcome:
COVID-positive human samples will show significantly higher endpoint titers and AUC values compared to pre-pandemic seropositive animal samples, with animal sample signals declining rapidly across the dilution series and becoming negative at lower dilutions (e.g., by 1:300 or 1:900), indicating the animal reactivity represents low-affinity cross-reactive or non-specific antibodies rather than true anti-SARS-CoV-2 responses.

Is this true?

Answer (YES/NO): NO